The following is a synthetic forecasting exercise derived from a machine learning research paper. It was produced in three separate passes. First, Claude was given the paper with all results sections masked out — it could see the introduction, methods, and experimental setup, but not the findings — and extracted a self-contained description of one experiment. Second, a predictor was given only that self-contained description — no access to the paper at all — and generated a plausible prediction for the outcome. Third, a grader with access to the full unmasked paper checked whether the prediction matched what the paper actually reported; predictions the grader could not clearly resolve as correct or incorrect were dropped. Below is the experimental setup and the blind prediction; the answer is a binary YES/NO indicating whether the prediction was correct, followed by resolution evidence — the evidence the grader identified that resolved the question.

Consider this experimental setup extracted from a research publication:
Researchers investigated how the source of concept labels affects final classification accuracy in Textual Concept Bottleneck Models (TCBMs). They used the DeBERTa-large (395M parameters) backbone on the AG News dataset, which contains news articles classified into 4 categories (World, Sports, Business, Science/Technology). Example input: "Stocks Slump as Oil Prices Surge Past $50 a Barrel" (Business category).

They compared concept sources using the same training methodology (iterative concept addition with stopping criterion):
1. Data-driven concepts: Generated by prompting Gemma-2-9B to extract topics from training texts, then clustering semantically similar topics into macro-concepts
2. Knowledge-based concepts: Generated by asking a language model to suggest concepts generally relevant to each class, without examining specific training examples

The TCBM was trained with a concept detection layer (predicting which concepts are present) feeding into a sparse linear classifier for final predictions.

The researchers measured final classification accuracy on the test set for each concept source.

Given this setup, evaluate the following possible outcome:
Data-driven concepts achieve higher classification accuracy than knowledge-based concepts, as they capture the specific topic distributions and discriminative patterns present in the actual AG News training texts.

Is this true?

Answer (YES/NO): NO